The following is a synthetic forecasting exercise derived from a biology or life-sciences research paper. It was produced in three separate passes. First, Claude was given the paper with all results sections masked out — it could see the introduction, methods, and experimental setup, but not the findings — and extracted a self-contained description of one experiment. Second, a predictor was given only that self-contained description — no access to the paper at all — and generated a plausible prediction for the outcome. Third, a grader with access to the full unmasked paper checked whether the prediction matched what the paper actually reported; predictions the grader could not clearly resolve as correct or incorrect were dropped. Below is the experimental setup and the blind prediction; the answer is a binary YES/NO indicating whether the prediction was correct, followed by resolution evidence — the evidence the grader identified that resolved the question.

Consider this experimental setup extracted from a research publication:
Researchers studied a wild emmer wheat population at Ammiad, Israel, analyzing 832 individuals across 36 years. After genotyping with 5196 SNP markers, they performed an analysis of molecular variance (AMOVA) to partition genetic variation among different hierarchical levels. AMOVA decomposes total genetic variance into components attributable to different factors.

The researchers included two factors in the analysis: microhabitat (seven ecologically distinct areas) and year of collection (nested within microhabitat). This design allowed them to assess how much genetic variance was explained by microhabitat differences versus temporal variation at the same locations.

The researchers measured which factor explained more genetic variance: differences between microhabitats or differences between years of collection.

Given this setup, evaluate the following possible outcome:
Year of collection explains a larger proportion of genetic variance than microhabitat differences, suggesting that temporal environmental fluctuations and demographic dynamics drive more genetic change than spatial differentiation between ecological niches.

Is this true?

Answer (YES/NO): NO